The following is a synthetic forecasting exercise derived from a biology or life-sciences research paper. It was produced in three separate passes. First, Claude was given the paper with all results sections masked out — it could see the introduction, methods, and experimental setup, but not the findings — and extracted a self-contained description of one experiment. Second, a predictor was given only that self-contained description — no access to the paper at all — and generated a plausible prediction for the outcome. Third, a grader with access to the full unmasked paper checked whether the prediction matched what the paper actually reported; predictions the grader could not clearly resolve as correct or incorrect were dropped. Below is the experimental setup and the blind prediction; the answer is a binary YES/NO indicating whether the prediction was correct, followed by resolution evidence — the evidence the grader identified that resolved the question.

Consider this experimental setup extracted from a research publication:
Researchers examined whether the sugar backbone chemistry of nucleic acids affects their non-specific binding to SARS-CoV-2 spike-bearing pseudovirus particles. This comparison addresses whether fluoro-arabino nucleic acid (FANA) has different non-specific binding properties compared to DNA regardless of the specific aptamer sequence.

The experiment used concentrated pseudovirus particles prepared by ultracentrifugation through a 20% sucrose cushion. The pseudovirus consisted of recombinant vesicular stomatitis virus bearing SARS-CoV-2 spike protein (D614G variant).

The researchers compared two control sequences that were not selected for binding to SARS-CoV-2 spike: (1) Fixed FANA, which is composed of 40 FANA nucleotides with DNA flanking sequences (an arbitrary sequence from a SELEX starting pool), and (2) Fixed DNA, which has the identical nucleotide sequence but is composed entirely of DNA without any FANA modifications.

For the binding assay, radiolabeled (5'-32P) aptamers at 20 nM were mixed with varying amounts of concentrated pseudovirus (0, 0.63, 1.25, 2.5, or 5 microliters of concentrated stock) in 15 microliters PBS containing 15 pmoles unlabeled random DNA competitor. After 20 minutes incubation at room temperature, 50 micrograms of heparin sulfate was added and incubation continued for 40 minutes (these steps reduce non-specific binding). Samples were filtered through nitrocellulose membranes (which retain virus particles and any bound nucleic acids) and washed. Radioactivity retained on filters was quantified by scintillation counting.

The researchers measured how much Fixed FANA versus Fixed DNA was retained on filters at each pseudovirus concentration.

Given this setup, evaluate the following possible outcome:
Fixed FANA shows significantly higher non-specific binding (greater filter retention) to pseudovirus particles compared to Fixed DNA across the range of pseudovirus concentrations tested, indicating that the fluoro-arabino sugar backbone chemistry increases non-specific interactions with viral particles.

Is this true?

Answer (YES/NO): NO